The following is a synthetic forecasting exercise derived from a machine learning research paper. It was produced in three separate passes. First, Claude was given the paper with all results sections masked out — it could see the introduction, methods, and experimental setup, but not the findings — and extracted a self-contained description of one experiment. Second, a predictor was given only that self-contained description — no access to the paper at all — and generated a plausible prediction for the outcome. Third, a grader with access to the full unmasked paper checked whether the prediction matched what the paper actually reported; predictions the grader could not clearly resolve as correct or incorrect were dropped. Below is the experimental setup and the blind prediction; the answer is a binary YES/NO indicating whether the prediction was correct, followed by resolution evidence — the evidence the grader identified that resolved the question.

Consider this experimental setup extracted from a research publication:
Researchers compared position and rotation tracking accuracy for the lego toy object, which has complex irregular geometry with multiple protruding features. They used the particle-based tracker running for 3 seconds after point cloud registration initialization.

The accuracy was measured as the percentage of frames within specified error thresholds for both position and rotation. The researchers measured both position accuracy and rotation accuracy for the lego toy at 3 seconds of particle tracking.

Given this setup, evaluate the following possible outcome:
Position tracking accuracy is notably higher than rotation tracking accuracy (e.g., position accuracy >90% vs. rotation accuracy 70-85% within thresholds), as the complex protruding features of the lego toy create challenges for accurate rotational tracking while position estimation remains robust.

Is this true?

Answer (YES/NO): NO